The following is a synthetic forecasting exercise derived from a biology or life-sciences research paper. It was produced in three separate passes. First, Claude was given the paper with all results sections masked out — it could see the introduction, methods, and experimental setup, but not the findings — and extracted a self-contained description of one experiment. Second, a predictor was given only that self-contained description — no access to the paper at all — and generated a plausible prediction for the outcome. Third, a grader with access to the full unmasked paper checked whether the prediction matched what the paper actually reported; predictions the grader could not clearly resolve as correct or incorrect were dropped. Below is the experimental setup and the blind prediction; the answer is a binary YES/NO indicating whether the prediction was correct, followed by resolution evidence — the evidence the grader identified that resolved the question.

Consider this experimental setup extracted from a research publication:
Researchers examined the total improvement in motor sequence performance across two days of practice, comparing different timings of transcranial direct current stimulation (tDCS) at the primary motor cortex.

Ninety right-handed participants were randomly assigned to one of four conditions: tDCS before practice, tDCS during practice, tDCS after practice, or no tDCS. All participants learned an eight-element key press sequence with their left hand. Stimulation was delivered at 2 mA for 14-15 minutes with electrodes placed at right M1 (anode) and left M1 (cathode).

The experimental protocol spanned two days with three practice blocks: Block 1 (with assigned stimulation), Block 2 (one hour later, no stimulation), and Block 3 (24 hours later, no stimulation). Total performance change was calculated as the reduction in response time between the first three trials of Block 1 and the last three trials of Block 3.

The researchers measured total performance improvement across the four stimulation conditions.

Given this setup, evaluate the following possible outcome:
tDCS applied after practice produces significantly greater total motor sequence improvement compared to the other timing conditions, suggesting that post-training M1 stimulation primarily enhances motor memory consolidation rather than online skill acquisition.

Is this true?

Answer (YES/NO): NO